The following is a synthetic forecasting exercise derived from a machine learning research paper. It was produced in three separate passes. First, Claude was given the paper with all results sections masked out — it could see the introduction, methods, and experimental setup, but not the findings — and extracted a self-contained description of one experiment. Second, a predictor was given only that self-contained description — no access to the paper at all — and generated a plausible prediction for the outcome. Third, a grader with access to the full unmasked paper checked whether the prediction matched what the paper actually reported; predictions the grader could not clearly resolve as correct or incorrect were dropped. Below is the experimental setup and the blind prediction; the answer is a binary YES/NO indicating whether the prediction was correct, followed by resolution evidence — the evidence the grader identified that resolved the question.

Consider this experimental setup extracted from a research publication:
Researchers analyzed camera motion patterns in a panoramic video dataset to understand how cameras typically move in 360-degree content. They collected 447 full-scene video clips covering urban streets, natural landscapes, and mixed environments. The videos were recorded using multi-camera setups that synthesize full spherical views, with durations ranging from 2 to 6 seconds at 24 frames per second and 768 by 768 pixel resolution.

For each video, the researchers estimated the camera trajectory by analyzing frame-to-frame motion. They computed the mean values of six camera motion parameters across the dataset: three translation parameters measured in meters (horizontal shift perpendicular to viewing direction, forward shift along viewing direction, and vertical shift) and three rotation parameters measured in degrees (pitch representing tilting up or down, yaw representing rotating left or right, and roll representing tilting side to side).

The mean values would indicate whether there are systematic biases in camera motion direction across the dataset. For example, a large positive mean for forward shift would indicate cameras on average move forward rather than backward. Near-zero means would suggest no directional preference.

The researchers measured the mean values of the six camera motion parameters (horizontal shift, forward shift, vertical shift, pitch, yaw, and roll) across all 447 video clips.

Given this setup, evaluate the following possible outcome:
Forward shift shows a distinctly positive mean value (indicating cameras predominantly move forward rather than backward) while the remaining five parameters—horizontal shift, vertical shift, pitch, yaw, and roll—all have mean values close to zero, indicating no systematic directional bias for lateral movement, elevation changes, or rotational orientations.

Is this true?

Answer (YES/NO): NO